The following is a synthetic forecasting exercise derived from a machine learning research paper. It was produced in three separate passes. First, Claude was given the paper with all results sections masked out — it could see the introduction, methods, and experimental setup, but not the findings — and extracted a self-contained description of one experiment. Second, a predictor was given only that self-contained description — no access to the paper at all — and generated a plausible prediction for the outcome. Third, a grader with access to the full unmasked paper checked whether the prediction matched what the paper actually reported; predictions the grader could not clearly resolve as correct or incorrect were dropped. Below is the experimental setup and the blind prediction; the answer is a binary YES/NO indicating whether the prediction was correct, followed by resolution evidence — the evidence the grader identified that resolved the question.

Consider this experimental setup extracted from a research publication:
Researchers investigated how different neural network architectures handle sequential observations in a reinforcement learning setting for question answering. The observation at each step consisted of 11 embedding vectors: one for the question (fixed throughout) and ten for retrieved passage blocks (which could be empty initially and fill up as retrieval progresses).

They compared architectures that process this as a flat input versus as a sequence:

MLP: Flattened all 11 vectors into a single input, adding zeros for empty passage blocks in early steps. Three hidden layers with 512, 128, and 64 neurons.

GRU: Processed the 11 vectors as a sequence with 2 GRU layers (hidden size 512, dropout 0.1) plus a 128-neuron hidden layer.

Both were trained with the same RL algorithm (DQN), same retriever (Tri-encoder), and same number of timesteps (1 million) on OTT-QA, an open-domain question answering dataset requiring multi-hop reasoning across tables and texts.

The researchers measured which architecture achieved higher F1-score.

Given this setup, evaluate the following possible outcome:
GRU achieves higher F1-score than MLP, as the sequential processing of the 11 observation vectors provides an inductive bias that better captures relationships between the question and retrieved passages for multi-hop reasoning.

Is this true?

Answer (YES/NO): YES